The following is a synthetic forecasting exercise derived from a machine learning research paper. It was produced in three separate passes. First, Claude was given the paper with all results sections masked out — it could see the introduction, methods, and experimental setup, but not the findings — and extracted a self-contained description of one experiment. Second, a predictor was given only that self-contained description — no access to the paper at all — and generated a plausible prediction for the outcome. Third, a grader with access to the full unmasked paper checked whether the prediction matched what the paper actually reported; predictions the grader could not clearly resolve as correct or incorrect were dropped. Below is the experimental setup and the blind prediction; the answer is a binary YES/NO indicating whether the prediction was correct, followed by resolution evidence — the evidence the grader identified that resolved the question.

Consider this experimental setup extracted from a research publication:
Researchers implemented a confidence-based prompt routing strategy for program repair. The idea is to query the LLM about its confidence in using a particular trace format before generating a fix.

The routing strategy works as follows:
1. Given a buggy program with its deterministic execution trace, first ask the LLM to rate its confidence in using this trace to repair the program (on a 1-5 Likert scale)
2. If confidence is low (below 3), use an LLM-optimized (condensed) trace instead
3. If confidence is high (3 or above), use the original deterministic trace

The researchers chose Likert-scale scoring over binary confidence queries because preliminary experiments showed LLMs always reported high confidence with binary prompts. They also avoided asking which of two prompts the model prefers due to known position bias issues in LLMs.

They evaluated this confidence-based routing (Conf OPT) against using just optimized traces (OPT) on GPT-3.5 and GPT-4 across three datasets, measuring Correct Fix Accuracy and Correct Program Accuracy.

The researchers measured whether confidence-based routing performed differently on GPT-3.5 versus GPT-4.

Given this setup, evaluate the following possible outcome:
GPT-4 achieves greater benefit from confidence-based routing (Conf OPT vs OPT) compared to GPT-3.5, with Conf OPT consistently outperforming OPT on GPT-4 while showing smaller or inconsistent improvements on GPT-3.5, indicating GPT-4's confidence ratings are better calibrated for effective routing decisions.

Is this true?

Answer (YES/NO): NO